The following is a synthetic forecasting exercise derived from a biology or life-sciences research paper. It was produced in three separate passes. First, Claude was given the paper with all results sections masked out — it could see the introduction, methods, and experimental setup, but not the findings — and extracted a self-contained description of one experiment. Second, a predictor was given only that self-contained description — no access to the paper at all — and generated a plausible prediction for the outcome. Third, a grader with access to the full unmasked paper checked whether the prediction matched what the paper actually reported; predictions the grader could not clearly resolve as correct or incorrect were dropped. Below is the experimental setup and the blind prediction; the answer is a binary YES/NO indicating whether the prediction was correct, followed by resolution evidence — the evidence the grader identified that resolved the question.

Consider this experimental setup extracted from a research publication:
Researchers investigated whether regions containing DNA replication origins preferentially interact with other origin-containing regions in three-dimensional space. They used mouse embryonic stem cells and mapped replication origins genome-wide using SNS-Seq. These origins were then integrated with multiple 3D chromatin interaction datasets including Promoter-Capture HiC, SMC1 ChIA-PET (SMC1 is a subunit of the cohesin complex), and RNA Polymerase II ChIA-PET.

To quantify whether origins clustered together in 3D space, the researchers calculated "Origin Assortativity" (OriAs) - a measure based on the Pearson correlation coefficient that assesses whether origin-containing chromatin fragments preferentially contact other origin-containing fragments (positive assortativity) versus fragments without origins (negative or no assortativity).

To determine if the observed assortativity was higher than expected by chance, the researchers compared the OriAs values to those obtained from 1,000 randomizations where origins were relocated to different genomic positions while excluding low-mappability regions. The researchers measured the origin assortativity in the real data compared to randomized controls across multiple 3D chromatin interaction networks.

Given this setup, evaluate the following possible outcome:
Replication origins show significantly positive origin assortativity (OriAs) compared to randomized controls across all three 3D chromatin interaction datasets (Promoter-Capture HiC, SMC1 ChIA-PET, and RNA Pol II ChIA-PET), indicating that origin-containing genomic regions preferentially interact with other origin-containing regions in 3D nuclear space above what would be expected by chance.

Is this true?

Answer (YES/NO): YES